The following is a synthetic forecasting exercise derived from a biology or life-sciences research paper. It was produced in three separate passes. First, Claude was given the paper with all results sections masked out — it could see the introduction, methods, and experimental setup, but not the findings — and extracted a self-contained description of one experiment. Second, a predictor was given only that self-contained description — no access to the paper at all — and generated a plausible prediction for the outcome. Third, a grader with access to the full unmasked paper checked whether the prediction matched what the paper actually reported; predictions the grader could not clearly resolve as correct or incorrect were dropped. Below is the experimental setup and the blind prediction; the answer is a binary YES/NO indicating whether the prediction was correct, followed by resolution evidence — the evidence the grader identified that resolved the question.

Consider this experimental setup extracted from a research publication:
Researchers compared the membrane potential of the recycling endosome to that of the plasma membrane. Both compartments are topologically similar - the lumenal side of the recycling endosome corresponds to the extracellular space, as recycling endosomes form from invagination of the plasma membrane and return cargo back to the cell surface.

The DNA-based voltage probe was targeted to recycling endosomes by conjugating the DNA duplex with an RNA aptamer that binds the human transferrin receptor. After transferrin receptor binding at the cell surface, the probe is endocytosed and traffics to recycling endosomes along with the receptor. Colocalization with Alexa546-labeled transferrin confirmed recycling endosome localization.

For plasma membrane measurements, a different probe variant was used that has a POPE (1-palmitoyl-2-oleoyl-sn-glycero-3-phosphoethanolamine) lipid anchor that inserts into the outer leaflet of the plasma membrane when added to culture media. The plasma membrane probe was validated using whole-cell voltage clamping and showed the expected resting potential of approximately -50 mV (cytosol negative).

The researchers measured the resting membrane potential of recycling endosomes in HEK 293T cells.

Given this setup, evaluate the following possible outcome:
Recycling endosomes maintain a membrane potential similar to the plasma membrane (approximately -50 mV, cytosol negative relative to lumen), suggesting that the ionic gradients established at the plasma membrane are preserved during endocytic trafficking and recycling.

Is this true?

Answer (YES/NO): YES